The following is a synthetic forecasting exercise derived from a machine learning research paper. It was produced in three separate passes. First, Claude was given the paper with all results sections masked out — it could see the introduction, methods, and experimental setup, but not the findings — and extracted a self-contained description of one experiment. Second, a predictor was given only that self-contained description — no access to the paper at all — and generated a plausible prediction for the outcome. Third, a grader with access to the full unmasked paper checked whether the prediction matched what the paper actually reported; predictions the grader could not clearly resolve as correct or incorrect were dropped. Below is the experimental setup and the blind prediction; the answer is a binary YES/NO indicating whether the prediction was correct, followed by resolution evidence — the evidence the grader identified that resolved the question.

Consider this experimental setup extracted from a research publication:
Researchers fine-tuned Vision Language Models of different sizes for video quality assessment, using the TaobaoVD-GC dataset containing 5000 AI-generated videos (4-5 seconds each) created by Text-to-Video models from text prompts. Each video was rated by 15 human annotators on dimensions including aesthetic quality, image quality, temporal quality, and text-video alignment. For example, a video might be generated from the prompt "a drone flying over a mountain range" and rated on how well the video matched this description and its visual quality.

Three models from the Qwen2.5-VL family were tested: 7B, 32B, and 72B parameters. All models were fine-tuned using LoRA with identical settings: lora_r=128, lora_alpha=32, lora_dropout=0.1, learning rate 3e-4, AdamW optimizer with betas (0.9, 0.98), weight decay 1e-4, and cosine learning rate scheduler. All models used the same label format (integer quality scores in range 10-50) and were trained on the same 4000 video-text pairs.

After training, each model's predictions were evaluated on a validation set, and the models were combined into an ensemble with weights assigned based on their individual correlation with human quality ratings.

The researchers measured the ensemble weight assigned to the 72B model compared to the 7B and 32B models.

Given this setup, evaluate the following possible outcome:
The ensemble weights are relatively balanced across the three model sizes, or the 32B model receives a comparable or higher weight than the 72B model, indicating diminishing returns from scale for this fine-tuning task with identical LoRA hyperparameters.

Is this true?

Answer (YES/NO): YES